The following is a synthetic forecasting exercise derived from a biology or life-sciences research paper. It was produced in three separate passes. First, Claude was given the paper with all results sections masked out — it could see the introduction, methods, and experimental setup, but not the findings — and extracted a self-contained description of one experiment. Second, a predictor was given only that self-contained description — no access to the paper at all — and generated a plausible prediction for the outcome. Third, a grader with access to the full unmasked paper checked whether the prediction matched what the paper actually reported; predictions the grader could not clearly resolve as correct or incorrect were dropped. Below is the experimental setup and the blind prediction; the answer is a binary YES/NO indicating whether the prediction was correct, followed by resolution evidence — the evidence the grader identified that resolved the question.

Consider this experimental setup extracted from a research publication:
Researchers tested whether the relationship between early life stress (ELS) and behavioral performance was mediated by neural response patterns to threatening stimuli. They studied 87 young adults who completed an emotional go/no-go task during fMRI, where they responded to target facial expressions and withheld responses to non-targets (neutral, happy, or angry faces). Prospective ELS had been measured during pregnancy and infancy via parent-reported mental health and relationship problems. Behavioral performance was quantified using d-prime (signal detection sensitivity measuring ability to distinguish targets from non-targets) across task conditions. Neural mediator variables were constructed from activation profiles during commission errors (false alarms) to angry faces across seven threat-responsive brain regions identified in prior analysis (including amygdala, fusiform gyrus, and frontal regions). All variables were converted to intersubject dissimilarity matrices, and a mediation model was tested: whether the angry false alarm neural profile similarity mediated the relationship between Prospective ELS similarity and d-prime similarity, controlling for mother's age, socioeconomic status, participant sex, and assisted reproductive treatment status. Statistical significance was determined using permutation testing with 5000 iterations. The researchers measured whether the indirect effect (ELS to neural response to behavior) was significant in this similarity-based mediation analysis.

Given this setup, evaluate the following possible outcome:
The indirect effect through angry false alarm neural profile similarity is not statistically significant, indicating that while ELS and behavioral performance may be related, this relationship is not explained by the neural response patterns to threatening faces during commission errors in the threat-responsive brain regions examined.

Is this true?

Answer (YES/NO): NO